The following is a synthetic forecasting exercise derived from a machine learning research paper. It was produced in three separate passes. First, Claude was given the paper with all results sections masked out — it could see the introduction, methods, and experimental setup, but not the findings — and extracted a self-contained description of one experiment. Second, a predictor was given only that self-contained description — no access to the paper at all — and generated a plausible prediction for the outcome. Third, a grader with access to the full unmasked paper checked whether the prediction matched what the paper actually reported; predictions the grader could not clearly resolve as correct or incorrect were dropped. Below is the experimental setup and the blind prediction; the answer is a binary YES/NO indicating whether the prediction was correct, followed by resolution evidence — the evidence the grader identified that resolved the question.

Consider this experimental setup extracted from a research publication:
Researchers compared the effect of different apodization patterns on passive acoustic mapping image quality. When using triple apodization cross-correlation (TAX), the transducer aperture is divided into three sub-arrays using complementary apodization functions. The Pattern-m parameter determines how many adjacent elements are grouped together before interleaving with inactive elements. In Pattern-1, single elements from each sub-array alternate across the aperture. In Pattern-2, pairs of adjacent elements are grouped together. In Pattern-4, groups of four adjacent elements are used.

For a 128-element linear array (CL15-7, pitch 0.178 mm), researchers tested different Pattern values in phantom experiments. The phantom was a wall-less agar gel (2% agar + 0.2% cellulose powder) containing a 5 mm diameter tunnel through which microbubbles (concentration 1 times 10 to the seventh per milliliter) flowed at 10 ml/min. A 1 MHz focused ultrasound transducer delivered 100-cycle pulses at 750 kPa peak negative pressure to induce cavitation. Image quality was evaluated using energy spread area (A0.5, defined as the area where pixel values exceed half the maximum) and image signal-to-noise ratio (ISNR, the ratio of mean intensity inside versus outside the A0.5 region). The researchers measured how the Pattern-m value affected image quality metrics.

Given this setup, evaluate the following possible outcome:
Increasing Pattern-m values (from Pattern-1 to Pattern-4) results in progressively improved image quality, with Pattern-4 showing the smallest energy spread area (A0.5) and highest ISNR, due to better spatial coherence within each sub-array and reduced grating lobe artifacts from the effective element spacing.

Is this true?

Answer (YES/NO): NO